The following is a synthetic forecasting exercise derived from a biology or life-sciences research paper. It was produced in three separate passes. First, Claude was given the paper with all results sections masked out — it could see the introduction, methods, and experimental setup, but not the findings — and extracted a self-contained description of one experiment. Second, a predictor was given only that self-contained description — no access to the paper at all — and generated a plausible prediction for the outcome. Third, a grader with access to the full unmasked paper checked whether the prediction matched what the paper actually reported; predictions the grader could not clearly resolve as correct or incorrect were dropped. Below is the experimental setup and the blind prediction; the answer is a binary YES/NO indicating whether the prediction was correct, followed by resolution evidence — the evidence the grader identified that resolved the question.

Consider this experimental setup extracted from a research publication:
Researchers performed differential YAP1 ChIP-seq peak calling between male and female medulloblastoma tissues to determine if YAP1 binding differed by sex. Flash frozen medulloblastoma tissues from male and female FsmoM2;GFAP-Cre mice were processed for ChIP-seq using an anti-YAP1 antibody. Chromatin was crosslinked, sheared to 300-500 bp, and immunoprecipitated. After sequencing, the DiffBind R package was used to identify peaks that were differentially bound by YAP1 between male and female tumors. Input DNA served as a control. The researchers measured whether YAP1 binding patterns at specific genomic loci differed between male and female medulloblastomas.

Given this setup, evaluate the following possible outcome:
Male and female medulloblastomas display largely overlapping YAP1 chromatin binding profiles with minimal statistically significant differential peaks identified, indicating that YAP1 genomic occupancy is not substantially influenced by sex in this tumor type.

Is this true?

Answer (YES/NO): YES